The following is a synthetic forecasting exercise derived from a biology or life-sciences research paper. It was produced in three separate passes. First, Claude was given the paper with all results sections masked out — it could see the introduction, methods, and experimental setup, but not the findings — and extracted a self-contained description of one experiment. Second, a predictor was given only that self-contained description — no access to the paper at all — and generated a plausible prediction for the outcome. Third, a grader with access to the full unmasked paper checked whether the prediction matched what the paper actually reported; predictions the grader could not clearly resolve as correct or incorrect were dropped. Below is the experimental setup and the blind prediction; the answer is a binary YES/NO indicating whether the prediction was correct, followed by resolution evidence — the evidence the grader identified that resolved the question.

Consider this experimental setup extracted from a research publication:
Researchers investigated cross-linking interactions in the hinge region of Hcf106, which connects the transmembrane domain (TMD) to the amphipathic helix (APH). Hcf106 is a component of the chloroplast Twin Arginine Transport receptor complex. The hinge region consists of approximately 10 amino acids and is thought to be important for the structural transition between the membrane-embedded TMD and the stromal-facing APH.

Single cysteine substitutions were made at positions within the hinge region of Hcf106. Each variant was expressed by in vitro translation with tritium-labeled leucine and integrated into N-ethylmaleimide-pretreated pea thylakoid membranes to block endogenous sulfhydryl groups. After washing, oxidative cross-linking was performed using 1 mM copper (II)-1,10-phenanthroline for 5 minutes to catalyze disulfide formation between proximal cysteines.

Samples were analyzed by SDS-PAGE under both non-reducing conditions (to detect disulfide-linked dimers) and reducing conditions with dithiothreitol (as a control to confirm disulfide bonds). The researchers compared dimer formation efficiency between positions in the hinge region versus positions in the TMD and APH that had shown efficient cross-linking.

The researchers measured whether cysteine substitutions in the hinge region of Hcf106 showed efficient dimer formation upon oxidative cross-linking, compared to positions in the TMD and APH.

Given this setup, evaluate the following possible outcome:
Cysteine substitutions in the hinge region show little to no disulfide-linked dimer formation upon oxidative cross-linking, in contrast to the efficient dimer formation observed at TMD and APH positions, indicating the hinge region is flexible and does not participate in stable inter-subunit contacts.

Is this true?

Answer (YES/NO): NO